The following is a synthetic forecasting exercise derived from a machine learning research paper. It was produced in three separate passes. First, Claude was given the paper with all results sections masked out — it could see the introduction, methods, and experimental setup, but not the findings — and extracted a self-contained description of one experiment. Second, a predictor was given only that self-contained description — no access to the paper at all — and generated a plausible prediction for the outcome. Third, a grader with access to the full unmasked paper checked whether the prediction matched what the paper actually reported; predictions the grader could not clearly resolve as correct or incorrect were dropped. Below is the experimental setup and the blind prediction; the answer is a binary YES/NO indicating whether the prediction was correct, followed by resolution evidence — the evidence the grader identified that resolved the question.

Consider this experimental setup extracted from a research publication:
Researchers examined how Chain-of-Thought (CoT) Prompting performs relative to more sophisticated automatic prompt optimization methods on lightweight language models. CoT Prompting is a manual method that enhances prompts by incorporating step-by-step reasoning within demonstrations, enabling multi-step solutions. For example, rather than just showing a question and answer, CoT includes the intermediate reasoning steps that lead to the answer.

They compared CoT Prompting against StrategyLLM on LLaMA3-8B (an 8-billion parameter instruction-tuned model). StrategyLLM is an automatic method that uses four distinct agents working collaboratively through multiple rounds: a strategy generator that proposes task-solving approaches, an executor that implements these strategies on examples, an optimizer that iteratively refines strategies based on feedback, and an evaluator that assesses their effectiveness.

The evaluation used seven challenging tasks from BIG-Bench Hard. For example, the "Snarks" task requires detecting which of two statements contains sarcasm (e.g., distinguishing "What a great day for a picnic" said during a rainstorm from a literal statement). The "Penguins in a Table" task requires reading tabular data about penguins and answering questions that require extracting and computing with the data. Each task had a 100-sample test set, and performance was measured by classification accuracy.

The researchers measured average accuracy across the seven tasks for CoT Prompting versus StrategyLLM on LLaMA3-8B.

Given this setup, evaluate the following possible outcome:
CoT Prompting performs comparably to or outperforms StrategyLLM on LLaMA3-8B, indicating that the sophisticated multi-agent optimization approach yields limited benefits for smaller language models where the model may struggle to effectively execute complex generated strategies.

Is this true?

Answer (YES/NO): YES